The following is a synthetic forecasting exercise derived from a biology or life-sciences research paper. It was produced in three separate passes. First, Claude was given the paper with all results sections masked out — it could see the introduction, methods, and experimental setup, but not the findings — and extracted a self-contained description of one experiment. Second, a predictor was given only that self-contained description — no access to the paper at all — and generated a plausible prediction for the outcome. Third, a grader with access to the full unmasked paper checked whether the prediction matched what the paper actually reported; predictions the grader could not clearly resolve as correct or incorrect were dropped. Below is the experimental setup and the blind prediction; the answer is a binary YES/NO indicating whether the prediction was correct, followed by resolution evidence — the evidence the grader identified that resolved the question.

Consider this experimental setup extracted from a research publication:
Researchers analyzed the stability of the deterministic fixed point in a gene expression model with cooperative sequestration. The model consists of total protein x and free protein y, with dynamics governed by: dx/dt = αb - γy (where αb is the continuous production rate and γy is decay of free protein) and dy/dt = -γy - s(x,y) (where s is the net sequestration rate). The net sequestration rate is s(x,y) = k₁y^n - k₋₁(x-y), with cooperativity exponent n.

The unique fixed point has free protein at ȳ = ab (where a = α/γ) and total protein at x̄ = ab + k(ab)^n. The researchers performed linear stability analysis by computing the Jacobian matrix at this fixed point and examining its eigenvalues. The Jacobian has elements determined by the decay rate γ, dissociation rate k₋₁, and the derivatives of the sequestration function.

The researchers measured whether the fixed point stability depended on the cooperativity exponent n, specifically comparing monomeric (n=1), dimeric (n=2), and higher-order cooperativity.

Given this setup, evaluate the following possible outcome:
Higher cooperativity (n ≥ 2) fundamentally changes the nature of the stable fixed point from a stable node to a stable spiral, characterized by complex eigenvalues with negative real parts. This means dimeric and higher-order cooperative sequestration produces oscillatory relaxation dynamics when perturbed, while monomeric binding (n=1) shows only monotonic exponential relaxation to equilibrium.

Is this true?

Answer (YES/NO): NO